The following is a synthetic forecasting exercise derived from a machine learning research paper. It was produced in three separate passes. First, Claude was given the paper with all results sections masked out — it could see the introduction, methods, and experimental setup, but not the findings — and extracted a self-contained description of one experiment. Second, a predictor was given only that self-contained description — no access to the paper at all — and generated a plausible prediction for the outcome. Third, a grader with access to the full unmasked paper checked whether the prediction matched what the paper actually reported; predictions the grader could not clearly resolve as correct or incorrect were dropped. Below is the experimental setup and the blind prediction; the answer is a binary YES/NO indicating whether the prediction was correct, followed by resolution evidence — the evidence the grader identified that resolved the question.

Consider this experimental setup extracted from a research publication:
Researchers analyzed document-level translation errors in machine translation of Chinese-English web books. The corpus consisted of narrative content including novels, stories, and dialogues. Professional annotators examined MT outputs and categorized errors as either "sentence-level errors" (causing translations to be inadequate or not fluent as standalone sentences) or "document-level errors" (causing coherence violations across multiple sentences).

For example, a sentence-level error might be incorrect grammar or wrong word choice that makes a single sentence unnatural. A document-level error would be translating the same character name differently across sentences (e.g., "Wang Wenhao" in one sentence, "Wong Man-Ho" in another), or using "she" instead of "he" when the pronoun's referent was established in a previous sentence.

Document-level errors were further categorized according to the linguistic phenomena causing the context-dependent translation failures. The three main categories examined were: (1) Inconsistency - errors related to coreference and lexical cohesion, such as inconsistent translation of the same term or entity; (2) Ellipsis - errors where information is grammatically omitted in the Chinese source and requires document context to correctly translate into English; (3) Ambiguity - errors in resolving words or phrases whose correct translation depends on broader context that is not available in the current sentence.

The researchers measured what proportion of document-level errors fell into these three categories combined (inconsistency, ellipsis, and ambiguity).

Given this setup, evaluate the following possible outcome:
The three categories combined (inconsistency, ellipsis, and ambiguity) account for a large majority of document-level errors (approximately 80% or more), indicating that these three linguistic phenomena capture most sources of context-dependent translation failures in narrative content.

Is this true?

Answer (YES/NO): YES